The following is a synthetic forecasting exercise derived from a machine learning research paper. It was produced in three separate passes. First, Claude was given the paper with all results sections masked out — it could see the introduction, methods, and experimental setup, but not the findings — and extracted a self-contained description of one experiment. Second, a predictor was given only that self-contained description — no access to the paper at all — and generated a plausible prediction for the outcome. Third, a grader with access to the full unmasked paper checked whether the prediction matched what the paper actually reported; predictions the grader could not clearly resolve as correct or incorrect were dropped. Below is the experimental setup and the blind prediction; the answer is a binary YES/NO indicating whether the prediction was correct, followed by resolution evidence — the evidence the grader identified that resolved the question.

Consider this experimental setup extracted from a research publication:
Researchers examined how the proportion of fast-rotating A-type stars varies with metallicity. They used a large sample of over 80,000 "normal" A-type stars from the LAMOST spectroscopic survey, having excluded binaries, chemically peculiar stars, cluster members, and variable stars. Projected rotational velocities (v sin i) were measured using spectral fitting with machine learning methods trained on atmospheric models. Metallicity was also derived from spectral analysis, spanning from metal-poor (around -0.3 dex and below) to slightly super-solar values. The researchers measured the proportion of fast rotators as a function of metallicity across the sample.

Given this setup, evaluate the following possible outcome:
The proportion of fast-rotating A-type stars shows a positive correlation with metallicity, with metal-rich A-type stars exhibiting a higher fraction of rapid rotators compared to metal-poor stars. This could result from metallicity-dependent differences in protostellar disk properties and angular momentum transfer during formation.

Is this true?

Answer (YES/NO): NO